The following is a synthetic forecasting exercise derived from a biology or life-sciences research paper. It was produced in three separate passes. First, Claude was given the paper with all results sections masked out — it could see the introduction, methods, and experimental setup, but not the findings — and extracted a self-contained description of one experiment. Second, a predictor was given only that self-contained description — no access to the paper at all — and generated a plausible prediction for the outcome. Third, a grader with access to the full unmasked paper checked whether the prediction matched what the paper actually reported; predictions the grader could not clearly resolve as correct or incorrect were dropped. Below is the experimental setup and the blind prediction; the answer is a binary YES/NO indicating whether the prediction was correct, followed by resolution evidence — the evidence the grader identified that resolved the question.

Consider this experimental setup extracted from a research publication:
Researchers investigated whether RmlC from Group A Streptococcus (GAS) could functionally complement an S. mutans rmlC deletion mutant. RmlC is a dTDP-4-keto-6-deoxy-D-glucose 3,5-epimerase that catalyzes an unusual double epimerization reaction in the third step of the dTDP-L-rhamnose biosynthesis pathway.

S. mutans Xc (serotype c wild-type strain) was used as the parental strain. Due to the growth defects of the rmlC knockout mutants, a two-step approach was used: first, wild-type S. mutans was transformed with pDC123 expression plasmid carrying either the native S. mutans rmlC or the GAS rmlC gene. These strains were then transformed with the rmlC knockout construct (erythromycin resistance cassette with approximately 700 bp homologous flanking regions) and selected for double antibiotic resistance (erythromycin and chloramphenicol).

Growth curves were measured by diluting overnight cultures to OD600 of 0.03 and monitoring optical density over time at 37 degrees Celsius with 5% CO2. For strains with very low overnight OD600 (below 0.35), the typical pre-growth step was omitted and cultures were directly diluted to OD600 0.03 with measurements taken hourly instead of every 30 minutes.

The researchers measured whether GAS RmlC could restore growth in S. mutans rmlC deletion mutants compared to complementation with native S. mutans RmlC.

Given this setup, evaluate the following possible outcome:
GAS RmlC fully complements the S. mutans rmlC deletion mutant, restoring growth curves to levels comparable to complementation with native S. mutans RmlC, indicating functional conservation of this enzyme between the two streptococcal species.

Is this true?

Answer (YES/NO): YES